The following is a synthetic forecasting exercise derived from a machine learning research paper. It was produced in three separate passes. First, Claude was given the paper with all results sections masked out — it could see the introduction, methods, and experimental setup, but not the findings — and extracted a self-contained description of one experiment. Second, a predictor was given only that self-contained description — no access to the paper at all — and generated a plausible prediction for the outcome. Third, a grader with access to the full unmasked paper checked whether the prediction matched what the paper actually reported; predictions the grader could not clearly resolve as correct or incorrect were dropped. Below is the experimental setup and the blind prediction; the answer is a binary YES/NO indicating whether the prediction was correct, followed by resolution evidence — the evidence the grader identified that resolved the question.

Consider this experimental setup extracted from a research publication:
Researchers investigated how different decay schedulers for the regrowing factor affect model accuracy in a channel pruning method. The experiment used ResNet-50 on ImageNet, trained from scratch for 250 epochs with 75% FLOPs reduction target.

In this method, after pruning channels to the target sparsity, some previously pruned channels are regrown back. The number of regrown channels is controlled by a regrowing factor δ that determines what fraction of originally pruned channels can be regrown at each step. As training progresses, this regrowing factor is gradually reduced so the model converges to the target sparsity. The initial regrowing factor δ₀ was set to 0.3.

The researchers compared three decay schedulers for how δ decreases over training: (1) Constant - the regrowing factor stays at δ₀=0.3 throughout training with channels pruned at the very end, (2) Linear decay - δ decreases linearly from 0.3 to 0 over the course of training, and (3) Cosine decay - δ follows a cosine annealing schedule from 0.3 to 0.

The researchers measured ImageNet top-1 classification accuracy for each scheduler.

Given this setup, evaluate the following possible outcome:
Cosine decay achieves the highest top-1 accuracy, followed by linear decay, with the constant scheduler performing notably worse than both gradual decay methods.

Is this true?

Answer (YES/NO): NO